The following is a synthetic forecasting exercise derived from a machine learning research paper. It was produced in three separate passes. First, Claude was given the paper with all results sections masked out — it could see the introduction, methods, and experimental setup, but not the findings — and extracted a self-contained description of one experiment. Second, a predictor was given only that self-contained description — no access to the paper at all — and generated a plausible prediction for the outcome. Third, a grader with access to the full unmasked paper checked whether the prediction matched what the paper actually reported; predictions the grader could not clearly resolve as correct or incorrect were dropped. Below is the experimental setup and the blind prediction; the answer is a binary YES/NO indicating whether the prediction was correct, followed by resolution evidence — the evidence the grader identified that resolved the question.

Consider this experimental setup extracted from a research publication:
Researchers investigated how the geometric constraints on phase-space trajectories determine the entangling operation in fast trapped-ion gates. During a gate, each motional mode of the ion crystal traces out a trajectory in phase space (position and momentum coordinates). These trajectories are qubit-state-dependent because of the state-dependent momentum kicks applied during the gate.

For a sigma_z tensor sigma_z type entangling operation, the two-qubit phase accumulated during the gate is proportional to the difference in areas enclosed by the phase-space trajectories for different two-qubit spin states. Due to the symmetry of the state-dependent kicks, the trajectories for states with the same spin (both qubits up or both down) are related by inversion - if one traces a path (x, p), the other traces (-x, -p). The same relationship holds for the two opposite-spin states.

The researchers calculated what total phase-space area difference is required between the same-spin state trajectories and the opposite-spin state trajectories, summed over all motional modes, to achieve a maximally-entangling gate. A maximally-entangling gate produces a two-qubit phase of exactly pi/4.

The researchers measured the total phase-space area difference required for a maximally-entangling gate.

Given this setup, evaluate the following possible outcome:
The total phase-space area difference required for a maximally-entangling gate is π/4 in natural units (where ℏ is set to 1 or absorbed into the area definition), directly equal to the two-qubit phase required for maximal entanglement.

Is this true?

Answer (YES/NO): NO